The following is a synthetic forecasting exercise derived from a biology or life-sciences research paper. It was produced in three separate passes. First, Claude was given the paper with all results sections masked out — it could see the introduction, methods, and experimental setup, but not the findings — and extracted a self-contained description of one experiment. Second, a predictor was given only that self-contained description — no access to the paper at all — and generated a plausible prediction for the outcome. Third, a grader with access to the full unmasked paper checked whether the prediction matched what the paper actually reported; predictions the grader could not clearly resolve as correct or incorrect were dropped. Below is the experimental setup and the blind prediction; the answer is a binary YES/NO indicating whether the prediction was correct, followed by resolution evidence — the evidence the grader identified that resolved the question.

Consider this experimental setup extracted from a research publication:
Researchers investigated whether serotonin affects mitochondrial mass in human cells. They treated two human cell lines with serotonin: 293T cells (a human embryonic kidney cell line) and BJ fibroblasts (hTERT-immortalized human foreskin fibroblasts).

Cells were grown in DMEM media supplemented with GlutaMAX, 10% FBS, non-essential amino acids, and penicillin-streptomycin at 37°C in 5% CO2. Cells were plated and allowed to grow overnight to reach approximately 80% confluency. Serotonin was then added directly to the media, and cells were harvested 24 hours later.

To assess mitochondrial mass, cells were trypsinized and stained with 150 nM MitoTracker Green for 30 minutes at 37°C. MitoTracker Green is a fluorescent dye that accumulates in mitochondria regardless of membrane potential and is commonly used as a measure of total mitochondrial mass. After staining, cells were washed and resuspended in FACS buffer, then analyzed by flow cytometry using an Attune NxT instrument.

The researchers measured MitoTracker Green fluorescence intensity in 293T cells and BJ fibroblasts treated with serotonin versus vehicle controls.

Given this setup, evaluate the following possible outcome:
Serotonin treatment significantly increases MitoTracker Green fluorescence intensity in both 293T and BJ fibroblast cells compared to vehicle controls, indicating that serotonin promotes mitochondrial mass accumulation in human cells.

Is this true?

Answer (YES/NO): NO